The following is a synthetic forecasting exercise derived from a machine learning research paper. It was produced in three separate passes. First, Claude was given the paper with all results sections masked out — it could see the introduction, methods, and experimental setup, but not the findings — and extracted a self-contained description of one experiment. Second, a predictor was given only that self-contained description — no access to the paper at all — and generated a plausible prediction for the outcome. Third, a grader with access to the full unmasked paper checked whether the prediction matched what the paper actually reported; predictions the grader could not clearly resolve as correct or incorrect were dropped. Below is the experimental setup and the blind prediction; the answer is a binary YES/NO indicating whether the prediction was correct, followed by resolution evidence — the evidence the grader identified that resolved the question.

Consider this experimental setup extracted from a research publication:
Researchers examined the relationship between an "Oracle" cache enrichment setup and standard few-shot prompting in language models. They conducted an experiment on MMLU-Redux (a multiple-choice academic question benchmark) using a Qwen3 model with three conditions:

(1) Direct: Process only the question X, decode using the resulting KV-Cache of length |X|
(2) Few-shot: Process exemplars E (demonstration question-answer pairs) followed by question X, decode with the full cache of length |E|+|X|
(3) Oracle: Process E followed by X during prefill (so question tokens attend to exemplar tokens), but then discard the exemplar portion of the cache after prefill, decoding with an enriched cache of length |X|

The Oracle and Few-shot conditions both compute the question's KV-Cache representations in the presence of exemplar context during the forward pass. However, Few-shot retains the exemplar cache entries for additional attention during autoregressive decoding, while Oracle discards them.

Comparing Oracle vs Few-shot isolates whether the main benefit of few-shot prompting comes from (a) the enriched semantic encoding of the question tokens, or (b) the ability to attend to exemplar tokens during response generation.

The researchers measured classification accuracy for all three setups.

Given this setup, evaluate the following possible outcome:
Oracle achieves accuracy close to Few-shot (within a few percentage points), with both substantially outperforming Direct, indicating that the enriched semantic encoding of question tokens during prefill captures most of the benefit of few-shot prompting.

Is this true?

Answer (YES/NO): YES